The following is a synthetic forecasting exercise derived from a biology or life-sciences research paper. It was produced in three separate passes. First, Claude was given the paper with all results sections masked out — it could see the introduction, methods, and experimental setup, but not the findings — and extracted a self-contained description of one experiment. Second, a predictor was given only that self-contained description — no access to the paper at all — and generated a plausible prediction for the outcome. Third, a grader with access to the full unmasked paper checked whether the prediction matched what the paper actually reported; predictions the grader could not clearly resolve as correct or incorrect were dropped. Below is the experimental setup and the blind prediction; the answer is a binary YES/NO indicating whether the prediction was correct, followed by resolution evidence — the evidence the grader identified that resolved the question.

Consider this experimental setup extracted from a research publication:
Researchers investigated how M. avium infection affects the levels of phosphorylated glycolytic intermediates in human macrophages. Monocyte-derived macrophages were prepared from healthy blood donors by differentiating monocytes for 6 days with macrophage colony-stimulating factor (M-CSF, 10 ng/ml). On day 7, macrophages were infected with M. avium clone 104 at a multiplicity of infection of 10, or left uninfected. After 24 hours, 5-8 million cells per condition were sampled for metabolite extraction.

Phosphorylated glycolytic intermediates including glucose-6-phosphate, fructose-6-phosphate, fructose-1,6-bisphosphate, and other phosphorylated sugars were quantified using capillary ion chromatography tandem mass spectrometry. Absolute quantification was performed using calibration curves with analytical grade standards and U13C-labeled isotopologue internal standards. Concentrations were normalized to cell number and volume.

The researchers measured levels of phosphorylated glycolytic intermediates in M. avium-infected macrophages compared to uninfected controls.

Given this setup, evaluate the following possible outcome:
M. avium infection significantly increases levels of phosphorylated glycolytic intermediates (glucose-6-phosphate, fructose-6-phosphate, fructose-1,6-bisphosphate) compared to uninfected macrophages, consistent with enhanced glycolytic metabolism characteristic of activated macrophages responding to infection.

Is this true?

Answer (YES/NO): NO